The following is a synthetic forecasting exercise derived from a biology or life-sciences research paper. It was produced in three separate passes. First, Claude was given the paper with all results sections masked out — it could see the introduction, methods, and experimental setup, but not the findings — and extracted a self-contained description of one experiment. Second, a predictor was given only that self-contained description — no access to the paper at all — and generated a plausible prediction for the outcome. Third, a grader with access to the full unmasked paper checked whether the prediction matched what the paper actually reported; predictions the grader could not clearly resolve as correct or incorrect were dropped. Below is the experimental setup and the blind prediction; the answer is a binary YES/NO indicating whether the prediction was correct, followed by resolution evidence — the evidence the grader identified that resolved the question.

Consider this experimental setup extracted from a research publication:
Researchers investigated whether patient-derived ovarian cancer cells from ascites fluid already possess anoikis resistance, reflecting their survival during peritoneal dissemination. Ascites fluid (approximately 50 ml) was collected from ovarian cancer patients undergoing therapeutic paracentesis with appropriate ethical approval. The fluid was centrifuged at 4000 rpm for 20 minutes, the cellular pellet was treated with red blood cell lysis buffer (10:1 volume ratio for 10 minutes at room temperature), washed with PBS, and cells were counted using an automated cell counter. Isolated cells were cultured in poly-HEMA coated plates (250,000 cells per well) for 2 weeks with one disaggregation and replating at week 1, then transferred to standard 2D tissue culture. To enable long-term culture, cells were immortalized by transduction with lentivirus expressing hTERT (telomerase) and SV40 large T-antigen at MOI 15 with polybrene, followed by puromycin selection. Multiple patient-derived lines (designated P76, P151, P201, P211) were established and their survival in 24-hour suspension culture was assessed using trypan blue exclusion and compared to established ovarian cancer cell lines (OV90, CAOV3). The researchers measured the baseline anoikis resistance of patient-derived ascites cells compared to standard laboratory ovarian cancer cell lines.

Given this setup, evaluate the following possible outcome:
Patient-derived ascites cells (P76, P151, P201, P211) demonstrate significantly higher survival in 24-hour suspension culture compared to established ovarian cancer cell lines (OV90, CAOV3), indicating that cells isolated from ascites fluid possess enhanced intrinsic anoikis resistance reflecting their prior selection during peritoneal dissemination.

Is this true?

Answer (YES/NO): NO